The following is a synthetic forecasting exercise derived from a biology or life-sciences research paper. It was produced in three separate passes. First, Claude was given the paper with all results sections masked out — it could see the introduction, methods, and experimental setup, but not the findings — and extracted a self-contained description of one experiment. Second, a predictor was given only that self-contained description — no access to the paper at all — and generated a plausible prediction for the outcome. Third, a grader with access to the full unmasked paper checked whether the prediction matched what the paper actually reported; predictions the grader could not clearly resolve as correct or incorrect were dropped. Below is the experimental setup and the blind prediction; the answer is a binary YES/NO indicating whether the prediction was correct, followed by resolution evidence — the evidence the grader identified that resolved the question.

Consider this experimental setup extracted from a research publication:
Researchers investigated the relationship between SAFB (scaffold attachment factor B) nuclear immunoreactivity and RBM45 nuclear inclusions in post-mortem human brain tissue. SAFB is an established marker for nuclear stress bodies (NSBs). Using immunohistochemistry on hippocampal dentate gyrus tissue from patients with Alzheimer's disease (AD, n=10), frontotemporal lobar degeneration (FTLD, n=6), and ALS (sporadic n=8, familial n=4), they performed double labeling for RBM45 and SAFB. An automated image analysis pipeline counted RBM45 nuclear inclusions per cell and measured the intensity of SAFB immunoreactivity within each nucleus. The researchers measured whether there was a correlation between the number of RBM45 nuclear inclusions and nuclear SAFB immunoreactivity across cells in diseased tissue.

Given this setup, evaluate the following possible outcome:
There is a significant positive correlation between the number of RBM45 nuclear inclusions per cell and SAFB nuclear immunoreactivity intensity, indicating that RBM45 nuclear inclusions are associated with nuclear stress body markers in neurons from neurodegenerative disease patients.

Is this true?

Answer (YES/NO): NO